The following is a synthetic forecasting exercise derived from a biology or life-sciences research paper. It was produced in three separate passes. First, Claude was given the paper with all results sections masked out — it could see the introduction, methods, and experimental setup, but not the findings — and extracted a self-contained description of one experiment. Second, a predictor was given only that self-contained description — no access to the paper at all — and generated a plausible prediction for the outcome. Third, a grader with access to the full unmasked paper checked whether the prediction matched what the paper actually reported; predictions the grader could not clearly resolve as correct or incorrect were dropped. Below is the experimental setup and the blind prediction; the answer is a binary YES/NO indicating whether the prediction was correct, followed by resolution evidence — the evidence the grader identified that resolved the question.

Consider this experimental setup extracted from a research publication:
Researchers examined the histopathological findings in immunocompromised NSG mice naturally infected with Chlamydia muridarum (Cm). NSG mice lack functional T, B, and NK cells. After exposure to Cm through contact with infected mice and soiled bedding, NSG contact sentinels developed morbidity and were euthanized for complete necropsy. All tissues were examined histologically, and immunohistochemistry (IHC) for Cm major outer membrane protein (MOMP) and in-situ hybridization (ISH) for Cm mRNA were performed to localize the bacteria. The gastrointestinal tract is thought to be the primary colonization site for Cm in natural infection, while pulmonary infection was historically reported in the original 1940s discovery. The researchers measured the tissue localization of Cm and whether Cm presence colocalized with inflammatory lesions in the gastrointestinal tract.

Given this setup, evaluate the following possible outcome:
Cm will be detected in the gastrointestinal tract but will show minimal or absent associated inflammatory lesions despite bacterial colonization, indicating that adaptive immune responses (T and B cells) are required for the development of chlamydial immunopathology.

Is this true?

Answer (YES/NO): NO